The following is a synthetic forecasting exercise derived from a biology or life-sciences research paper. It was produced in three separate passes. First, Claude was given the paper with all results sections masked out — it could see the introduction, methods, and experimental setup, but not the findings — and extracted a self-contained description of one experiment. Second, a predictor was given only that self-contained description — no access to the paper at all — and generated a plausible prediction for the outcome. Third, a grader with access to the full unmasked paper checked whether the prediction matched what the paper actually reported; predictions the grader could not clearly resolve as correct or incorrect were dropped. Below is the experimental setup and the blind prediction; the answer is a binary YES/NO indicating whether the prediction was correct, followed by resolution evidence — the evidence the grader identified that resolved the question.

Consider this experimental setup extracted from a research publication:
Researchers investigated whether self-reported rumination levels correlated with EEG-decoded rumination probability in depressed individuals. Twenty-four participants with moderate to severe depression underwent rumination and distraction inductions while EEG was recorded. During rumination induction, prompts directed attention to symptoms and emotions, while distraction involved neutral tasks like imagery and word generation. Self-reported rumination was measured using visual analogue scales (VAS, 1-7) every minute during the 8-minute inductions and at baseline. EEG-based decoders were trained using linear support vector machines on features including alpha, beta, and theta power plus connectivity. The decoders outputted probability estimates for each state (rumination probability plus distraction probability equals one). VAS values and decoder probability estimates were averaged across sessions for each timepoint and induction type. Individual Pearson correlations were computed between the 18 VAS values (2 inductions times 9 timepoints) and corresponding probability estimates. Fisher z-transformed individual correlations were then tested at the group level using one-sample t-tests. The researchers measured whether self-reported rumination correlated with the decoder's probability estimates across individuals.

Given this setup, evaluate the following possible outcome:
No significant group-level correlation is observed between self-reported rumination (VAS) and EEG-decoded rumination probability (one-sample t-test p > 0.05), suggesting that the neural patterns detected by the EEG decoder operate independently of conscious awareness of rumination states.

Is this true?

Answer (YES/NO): NO